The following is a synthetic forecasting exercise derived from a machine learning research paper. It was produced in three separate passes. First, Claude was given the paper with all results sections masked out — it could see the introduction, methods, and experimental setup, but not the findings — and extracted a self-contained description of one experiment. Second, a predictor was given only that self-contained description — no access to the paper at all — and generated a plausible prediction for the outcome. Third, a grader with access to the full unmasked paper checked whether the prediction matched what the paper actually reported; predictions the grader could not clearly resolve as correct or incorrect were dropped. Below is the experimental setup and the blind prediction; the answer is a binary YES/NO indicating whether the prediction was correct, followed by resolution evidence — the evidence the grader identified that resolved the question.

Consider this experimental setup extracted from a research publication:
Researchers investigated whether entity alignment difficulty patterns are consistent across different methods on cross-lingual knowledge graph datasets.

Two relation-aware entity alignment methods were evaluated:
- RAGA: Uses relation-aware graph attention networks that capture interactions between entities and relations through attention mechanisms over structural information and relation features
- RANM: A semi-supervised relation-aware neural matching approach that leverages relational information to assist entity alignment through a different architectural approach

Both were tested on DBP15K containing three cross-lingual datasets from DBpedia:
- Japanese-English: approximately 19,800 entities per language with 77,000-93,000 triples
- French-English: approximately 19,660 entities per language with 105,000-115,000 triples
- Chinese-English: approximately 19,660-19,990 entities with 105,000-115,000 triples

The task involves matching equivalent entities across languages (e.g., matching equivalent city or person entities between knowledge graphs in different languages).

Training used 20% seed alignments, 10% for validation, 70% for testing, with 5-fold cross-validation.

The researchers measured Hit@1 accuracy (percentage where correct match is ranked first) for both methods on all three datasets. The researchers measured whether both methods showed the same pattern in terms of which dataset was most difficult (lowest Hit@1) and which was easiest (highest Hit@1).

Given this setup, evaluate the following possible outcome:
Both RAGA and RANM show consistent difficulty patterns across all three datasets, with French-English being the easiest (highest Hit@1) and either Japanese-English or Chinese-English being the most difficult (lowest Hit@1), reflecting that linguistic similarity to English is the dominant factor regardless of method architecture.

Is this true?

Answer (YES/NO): YES